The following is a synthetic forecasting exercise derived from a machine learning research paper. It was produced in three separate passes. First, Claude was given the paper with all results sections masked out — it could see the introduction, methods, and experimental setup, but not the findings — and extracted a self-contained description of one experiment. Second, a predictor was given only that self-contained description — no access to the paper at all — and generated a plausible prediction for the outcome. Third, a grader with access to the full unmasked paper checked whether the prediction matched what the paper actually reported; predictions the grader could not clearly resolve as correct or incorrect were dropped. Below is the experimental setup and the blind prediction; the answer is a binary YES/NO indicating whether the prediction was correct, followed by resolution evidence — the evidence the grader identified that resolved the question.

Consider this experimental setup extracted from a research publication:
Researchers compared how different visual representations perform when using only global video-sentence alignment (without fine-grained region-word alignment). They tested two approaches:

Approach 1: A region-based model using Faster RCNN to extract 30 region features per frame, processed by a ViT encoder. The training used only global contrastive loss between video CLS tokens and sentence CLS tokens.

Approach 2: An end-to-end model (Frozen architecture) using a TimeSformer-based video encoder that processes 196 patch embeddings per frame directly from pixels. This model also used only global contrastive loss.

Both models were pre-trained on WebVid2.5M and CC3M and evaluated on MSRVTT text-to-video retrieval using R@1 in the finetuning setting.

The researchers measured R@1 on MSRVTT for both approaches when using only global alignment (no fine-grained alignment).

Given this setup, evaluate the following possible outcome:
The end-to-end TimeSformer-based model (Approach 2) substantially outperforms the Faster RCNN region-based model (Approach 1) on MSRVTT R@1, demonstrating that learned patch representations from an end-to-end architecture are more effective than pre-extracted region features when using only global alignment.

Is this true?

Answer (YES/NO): YES